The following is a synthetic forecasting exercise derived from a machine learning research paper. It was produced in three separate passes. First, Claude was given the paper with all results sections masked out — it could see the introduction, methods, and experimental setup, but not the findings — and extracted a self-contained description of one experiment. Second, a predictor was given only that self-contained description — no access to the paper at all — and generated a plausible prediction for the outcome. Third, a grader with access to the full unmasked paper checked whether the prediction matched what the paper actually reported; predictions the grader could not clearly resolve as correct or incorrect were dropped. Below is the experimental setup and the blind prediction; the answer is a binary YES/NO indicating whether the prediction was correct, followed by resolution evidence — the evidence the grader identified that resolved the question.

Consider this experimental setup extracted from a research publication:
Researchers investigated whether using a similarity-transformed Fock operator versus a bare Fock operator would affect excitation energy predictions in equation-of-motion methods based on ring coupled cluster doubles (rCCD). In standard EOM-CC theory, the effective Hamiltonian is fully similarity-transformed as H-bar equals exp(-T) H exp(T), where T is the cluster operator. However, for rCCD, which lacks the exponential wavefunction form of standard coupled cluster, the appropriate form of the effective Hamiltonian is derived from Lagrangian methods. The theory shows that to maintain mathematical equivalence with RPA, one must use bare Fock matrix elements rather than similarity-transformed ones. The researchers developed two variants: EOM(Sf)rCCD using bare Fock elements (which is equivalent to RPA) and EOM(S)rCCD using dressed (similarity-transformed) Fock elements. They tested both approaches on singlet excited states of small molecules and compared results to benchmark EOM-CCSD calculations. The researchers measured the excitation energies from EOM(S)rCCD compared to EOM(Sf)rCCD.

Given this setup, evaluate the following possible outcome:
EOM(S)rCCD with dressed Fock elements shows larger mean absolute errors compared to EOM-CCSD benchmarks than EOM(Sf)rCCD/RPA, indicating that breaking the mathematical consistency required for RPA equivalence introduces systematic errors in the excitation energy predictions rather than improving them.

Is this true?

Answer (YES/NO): YES